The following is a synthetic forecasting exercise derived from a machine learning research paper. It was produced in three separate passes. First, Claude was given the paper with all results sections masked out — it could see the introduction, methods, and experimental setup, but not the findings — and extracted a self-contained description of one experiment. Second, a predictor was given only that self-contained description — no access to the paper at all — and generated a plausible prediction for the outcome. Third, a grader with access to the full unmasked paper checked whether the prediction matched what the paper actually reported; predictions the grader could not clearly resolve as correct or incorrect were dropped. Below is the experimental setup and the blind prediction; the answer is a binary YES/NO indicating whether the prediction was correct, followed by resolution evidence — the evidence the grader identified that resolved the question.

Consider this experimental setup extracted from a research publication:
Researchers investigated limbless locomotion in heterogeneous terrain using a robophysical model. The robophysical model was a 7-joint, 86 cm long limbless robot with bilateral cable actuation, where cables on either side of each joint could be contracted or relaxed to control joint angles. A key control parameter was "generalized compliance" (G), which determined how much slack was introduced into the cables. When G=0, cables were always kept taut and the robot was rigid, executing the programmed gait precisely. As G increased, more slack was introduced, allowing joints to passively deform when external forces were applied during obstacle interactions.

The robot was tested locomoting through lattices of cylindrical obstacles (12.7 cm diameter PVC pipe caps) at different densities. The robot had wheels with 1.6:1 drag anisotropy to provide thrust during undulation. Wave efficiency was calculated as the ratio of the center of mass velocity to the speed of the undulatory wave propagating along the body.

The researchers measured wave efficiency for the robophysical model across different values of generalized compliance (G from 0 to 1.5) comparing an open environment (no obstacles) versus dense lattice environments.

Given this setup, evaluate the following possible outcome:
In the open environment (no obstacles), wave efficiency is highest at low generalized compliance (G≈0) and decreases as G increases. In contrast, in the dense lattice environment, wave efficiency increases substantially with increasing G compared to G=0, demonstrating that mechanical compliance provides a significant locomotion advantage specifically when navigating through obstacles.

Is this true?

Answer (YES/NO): NO